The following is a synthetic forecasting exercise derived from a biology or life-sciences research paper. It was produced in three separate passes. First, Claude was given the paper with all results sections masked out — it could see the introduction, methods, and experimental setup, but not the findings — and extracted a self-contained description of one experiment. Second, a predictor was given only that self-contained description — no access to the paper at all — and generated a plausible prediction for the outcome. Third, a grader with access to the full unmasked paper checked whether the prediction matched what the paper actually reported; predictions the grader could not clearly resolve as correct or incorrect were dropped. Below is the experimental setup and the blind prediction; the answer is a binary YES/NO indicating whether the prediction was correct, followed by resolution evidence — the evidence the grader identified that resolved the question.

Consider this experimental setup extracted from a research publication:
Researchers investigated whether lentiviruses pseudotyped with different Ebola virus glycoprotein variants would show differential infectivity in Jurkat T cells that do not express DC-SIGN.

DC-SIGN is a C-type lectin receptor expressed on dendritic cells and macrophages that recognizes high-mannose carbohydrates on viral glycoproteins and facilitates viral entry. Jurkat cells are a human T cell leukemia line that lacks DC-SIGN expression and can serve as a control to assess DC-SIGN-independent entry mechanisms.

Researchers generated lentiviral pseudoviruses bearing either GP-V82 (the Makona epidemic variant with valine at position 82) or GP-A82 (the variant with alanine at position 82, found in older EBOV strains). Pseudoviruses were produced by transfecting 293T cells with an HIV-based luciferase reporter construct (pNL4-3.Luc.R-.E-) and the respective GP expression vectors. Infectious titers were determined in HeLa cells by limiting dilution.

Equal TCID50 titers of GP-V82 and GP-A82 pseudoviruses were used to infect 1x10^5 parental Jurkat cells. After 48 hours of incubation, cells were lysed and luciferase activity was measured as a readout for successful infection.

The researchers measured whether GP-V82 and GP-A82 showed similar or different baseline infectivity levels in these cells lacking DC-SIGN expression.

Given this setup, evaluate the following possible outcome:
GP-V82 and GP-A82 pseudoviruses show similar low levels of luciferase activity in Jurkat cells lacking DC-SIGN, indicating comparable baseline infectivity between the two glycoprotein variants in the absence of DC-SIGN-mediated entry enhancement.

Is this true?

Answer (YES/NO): YES